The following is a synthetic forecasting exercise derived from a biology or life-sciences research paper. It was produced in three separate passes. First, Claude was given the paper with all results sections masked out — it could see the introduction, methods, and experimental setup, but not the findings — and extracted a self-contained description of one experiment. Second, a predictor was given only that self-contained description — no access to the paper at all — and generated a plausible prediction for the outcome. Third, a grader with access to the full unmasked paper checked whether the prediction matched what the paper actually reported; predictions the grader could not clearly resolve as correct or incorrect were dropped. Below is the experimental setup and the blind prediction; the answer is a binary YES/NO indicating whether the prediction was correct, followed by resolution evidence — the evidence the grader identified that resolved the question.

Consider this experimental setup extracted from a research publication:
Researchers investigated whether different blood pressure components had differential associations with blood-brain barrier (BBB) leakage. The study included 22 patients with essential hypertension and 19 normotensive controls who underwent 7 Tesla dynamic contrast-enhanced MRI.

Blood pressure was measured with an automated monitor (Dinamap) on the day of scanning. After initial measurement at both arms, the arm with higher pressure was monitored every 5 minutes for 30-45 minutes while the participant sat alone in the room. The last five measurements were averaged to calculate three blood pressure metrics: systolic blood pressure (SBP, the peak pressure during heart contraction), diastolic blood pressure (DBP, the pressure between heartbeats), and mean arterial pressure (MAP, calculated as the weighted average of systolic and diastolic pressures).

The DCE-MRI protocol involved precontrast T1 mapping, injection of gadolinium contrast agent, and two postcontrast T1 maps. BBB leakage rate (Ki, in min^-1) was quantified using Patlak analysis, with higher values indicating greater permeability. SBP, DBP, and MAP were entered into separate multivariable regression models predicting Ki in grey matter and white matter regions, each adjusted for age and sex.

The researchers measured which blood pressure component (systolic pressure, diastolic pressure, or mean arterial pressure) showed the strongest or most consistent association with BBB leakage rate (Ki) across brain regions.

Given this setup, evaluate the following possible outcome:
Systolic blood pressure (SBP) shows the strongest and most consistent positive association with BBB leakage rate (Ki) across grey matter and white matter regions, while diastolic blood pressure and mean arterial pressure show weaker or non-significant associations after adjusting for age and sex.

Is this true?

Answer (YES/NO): NO